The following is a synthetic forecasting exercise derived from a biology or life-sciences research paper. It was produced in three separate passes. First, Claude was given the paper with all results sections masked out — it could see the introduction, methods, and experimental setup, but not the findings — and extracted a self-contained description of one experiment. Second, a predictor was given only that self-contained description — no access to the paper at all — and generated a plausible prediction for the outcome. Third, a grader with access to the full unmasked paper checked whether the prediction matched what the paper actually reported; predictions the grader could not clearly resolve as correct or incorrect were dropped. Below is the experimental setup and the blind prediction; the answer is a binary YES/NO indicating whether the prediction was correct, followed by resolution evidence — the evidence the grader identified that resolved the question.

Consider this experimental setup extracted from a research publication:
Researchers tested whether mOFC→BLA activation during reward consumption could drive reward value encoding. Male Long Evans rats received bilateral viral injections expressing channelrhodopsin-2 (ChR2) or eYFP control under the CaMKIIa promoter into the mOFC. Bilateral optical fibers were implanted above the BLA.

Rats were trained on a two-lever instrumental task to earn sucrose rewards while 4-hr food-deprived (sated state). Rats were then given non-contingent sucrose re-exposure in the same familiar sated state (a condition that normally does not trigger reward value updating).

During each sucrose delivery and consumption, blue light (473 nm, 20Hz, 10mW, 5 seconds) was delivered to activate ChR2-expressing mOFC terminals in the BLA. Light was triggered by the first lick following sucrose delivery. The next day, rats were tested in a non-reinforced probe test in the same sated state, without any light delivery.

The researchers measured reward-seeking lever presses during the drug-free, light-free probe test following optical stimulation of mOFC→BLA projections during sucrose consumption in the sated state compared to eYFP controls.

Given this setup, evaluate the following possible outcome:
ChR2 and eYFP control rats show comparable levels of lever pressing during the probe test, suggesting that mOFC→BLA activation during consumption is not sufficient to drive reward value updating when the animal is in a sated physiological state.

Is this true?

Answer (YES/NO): YES